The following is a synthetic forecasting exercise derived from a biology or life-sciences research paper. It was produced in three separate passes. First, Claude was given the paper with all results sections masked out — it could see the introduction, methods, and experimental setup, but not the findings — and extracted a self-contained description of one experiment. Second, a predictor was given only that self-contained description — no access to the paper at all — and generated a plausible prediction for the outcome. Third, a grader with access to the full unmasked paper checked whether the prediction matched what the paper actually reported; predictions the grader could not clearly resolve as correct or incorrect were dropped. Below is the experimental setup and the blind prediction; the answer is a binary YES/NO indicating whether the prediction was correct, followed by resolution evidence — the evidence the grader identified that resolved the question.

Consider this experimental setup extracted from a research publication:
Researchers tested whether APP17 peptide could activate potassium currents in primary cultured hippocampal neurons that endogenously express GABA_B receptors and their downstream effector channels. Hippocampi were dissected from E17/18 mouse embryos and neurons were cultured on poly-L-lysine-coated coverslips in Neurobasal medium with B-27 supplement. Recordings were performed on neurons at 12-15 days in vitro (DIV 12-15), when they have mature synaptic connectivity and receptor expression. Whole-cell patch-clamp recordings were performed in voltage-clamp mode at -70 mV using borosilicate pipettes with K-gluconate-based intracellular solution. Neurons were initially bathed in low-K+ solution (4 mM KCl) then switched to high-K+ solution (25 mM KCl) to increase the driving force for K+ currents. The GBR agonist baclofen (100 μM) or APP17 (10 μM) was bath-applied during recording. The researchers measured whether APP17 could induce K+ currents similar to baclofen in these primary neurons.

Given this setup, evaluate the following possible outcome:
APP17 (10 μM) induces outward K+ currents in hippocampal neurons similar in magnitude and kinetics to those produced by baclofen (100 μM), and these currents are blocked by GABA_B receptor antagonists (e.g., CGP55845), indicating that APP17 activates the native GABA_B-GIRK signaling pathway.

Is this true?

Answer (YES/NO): NO